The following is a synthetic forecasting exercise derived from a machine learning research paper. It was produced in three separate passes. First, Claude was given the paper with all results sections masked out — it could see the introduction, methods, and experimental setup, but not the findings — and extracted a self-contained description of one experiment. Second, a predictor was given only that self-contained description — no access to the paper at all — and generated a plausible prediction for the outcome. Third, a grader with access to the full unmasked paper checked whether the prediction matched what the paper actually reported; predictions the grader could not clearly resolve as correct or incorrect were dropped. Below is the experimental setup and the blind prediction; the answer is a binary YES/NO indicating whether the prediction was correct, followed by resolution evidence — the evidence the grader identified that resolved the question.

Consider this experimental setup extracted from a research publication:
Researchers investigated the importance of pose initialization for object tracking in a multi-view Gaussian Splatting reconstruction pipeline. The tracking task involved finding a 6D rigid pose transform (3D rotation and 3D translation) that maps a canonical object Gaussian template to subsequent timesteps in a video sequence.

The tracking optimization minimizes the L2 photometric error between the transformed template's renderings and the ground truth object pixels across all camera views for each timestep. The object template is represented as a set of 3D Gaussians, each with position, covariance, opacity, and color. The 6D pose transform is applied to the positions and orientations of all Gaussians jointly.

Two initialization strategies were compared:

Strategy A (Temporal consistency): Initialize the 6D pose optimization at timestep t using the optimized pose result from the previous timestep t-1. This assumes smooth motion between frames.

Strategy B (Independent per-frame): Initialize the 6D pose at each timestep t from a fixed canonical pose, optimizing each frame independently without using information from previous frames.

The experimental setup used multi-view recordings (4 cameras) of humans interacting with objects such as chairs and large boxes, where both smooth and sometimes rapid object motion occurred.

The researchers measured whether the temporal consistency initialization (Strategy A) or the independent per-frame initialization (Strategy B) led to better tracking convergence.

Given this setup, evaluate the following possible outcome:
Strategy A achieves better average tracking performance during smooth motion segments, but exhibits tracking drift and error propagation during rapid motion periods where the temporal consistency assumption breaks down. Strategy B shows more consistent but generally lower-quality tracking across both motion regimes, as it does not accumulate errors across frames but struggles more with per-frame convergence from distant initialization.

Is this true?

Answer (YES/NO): NO